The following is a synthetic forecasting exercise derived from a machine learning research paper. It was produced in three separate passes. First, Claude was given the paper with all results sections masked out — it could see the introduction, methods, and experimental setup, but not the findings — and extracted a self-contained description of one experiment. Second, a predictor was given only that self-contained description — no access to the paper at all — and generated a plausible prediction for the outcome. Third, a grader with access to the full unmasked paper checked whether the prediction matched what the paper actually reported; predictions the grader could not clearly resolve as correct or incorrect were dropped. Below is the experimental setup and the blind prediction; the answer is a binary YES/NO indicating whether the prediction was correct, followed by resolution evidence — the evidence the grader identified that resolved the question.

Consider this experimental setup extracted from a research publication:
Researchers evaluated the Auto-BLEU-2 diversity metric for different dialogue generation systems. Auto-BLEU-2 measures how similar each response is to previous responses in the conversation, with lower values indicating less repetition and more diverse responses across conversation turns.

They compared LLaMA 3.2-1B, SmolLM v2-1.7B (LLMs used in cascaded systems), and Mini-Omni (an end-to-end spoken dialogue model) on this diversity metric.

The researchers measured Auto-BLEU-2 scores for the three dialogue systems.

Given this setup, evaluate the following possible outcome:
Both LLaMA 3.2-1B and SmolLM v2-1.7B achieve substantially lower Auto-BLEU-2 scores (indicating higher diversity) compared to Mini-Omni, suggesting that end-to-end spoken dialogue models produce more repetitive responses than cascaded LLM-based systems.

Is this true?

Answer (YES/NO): YES